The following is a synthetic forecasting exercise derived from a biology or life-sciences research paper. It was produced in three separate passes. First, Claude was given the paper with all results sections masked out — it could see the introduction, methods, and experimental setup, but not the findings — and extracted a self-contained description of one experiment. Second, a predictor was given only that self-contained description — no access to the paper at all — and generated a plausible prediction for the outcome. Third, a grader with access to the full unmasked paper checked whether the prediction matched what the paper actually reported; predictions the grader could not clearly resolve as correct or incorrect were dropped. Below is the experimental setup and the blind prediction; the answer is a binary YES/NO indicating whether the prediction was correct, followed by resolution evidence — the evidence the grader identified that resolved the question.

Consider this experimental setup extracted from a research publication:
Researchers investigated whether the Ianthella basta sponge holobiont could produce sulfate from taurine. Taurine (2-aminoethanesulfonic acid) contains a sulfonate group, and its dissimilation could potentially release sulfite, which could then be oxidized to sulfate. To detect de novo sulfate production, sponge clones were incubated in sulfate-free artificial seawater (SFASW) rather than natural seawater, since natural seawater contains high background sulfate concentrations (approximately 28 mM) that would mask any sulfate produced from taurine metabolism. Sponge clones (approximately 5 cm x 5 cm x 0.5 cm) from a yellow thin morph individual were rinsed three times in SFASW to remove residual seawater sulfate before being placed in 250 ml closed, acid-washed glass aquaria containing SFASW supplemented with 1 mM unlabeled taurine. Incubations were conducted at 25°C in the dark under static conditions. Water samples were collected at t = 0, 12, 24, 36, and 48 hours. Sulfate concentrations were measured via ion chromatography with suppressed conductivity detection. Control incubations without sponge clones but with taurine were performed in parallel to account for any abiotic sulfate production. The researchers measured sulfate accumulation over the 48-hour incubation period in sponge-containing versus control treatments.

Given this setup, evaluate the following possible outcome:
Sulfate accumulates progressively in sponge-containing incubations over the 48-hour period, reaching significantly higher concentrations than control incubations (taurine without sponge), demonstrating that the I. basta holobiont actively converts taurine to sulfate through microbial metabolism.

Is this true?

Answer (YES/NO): NO